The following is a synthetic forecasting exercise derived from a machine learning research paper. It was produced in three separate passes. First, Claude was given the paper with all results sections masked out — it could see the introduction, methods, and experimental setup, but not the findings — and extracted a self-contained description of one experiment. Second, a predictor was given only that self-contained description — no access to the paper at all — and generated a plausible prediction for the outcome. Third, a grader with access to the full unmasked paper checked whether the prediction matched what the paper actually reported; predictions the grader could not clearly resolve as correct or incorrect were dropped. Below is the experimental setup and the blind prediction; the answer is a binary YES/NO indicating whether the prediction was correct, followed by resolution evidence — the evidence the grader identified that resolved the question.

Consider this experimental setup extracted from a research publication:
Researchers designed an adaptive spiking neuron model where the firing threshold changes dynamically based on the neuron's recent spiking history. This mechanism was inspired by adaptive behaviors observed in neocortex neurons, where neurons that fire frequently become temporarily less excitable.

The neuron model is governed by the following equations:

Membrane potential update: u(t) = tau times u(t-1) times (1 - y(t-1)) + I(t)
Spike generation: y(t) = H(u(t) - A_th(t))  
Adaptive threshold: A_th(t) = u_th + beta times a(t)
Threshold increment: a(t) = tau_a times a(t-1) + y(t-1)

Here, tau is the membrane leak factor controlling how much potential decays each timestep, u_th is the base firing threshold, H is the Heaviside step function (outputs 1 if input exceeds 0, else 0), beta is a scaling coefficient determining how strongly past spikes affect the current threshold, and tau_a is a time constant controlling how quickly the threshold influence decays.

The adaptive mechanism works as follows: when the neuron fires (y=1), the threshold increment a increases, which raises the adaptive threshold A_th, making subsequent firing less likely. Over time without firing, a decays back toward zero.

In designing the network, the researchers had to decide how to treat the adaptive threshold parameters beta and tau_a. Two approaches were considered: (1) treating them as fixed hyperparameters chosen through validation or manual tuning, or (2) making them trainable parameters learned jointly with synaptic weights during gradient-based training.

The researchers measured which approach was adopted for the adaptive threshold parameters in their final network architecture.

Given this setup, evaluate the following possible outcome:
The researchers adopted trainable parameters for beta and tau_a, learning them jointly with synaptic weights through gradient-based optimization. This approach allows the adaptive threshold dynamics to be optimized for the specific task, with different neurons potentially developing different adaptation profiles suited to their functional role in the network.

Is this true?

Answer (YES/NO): NO